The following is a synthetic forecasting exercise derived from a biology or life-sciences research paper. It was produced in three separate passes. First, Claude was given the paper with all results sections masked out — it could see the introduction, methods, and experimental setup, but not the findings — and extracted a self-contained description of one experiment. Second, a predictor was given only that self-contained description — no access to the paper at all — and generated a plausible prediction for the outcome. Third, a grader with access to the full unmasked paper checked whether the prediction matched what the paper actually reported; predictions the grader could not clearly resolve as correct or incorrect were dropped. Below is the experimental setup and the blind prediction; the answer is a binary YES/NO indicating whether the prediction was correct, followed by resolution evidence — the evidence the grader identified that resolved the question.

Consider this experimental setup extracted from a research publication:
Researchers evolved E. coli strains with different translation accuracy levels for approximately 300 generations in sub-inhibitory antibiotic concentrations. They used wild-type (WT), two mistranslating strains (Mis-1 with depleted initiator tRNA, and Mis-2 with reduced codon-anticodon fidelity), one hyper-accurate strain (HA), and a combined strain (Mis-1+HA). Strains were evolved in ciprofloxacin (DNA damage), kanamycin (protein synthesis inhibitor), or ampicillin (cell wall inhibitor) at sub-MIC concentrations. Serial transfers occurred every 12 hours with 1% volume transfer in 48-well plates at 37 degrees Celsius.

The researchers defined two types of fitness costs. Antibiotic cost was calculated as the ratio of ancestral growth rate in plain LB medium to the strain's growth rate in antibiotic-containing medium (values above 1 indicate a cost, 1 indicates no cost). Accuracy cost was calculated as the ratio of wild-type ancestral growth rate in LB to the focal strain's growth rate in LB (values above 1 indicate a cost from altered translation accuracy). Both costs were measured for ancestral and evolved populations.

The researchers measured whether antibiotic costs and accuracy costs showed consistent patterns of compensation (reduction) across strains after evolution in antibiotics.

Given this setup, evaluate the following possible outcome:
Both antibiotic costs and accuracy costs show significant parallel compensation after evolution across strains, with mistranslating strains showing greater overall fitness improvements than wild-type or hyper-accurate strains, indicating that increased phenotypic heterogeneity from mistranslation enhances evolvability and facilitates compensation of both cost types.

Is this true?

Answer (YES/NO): NO